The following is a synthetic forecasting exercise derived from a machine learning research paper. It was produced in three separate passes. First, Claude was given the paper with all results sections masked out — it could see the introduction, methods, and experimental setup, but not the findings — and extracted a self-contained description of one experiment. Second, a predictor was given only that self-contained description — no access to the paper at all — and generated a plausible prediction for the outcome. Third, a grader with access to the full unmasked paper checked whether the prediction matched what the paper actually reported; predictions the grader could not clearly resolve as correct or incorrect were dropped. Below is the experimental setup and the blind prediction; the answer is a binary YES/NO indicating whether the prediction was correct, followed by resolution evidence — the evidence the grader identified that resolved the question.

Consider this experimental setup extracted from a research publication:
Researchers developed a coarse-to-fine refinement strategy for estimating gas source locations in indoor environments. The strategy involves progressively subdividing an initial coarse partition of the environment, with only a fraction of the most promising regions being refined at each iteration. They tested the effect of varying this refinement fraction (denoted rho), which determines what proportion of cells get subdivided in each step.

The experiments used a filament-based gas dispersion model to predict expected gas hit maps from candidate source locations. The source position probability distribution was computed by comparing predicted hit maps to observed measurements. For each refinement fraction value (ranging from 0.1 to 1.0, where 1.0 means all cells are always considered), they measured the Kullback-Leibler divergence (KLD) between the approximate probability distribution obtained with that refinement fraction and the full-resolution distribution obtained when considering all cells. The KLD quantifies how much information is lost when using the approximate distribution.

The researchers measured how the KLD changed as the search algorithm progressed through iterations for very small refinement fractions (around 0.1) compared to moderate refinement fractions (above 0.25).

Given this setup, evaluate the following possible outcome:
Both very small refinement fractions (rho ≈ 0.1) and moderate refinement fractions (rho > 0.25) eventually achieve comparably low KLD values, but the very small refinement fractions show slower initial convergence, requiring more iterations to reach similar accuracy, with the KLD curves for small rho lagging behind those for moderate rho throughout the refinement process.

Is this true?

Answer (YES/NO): NO